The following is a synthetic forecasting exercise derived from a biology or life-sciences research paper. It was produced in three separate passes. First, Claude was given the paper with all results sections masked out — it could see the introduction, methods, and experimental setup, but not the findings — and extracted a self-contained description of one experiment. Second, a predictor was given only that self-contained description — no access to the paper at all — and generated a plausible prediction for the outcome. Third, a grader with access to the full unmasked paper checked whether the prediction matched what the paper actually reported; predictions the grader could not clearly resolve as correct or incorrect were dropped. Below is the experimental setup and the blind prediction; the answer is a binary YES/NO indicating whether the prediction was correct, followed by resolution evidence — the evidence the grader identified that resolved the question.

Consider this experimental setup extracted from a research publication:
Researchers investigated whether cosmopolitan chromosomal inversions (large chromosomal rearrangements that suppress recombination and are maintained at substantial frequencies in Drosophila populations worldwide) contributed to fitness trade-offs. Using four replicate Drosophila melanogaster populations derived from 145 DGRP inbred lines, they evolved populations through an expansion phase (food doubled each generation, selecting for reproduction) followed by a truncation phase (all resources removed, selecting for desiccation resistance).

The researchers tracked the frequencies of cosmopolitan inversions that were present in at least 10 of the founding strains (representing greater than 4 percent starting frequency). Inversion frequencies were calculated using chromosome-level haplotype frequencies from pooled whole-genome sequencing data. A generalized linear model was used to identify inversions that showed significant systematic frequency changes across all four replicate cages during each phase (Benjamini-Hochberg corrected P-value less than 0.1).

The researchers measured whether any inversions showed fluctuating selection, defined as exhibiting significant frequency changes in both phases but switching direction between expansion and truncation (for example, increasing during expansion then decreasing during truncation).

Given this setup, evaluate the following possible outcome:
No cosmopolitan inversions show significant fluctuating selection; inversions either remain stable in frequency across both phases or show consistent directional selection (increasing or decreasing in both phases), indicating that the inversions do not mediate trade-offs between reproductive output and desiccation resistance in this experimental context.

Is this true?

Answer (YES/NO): NO